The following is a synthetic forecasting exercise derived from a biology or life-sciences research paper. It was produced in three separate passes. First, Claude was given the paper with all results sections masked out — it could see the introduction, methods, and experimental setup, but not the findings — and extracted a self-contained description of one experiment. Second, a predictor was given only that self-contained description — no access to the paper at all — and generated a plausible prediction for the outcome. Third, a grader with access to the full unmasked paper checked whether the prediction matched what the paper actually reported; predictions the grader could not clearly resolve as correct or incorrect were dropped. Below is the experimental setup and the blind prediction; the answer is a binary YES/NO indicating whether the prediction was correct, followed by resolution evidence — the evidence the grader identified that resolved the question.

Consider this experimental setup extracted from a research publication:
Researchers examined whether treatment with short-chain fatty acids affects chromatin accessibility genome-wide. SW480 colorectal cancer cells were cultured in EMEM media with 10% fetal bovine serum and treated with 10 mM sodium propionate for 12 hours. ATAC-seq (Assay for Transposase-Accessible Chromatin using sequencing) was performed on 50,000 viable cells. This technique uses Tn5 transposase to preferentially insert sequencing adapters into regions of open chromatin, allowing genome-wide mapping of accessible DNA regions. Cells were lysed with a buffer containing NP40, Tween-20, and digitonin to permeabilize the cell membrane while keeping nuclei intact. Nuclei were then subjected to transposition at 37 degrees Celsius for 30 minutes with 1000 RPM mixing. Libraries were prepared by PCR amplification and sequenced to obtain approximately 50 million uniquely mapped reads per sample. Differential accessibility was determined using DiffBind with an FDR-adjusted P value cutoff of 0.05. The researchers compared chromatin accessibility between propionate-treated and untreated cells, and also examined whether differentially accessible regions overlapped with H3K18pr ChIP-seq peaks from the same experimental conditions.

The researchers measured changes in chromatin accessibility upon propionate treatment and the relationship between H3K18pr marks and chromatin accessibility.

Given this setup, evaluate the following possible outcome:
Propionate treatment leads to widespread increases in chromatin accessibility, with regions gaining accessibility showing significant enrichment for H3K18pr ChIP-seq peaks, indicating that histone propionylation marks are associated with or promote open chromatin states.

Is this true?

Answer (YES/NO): YES